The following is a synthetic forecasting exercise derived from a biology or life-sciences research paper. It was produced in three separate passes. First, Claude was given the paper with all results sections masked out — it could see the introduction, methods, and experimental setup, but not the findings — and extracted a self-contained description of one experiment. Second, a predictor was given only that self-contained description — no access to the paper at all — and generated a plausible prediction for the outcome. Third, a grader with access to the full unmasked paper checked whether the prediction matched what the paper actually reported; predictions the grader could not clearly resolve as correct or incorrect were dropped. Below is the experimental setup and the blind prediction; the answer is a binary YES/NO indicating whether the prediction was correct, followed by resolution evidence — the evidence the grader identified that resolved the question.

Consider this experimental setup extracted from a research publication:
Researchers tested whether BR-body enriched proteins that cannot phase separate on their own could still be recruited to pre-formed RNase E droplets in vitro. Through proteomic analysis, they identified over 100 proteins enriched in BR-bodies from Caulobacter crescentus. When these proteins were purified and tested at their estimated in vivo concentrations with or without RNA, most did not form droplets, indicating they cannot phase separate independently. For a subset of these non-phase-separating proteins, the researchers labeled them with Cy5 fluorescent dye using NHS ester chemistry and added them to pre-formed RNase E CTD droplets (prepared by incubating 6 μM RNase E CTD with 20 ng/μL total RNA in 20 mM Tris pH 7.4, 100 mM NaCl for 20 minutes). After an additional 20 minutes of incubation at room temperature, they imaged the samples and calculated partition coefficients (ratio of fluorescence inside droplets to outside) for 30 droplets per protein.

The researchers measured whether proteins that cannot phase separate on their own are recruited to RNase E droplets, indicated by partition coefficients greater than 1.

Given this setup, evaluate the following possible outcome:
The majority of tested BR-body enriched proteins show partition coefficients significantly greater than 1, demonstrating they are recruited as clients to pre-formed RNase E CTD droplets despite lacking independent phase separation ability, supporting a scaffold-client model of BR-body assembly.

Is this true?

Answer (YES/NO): NO